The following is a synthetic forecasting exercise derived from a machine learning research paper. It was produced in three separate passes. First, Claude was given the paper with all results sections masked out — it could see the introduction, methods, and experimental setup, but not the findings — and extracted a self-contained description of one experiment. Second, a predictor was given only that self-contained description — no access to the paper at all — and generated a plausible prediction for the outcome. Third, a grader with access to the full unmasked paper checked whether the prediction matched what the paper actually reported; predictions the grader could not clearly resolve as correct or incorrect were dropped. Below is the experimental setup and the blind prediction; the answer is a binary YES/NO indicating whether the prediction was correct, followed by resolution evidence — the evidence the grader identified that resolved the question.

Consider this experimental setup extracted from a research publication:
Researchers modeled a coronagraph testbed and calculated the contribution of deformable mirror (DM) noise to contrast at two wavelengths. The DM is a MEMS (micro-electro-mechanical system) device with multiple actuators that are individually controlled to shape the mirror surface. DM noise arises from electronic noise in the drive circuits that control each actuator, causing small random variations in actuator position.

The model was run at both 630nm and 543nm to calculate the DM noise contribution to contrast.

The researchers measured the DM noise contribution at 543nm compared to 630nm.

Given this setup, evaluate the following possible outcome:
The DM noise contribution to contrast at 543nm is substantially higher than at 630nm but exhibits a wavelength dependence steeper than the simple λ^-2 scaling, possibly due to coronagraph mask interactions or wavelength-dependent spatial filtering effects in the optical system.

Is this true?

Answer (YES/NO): NO